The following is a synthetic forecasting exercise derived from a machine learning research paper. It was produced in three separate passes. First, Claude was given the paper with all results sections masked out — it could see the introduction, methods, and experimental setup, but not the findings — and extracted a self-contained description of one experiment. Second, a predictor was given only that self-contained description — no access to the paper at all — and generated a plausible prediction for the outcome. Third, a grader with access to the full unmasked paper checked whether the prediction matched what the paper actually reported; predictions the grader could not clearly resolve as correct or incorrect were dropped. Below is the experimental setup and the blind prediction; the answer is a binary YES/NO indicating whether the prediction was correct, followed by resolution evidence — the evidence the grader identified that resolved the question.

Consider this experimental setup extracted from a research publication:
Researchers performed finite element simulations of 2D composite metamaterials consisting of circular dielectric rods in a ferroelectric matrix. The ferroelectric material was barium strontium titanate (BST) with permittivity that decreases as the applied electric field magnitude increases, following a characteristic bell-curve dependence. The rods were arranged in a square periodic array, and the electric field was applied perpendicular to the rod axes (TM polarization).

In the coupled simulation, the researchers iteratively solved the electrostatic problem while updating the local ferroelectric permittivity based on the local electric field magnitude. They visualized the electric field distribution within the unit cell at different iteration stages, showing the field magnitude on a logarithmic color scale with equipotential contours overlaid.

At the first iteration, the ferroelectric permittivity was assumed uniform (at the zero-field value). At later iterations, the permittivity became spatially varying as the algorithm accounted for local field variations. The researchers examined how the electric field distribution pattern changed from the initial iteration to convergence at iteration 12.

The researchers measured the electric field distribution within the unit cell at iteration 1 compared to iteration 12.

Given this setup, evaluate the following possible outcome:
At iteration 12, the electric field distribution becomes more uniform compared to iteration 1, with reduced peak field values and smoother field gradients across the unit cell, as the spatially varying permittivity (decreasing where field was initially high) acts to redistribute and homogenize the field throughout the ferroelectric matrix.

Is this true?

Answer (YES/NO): NO